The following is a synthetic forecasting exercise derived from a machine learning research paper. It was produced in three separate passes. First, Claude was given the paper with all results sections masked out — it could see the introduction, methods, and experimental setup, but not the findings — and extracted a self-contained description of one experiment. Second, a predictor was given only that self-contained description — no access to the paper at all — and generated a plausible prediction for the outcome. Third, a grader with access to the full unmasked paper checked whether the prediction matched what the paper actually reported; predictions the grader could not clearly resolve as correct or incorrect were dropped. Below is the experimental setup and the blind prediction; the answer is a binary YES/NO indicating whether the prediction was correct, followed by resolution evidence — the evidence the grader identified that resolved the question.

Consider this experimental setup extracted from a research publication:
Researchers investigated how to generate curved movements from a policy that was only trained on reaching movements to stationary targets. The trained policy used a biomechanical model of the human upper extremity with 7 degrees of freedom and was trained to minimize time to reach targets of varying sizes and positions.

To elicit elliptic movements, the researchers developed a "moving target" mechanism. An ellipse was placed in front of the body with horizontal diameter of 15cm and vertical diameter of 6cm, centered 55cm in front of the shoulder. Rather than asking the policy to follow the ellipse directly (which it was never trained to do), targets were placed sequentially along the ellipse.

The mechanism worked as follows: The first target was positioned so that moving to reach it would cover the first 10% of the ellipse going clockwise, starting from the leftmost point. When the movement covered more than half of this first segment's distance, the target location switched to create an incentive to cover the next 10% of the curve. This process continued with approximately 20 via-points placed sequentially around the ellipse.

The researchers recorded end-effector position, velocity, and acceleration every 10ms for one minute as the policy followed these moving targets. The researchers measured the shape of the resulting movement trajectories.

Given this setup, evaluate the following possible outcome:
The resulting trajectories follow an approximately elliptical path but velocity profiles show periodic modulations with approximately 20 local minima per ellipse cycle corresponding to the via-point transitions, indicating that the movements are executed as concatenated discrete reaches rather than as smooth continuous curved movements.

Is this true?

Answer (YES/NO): NO